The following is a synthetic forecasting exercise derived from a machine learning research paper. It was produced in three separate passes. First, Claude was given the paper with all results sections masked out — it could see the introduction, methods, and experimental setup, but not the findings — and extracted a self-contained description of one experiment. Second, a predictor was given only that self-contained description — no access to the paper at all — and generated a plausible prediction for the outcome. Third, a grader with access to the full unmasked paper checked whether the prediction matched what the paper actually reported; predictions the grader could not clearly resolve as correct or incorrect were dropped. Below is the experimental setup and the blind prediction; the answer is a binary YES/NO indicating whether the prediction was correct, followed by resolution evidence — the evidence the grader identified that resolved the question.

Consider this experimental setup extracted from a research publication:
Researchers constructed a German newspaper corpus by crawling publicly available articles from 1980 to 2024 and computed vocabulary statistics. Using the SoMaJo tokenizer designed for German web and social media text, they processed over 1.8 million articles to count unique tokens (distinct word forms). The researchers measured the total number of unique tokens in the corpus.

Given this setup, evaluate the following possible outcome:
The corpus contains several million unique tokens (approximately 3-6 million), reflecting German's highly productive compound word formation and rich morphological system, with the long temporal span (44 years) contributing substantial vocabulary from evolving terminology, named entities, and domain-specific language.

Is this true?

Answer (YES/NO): NO